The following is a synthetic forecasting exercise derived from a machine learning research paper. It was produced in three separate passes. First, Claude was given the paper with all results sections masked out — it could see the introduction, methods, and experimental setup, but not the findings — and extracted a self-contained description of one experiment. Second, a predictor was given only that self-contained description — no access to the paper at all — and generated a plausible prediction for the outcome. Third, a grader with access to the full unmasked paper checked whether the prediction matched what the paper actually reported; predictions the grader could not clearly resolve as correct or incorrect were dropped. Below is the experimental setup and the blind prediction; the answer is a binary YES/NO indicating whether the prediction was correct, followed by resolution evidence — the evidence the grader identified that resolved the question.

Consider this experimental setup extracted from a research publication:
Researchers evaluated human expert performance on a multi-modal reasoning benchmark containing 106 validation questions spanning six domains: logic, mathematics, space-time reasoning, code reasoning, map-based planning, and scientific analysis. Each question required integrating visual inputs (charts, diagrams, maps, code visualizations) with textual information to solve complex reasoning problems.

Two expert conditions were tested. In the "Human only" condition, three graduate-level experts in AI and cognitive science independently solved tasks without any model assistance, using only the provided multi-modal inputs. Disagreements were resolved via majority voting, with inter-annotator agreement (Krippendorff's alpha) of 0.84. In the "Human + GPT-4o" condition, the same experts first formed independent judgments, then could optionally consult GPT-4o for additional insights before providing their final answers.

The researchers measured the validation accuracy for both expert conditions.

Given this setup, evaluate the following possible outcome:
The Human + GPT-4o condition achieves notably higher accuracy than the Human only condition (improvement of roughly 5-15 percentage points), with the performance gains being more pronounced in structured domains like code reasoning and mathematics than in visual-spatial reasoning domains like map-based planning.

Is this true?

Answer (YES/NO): NO